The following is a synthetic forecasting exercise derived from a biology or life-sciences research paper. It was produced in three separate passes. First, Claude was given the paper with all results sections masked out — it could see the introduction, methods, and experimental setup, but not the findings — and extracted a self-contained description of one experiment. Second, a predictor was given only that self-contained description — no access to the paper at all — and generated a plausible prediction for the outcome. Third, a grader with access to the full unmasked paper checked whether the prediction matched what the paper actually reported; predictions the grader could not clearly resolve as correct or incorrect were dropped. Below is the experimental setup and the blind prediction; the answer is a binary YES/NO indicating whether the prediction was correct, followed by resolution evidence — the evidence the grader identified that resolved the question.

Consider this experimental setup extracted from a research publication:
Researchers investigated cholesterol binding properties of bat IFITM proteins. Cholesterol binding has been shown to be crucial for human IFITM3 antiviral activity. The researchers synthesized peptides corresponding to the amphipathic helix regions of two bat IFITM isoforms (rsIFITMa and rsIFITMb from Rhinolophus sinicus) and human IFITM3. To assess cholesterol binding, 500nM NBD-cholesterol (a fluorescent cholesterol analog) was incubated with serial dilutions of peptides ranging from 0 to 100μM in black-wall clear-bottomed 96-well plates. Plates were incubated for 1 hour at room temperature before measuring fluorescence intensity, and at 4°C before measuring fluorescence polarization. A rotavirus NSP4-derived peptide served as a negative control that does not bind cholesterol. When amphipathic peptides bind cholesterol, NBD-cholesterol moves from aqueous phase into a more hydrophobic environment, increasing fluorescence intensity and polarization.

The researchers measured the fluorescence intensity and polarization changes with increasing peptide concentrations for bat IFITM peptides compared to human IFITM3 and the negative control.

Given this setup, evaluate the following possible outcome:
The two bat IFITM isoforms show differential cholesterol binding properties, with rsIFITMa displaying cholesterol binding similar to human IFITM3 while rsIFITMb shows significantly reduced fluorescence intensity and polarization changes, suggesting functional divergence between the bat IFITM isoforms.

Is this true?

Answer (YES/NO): NO